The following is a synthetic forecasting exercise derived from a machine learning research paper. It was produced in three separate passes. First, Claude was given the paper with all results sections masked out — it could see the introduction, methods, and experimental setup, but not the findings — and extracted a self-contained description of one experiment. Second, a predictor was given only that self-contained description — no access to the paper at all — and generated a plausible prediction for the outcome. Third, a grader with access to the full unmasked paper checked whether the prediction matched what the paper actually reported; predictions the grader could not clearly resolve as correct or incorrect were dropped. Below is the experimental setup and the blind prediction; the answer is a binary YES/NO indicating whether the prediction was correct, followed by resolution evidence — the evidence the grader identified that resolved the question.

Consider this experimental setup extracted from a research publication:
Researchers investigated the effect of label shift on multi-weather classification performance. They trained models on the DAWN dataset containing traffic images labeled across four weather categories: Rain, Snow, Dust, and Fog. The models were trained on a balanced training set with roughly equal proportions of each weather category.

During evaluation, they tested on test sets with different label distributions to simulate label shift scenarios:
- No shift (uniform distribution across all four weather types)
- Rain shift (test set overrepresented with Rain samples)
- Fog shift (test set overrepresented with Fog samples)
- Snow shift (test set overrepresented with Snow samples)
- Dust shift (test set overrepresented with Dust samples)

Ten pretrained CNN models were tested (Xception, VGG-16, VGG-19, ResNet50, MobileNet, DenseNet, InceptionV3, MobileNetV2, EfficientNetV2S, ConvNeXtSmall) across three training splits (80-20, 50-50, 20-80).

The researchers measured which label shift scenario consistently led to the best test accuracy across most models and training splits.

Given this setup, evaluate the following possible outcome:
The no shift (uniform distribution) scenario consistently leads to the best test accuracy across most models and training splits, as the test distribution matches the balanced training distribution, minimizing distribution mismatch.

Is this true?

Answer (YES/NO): NO